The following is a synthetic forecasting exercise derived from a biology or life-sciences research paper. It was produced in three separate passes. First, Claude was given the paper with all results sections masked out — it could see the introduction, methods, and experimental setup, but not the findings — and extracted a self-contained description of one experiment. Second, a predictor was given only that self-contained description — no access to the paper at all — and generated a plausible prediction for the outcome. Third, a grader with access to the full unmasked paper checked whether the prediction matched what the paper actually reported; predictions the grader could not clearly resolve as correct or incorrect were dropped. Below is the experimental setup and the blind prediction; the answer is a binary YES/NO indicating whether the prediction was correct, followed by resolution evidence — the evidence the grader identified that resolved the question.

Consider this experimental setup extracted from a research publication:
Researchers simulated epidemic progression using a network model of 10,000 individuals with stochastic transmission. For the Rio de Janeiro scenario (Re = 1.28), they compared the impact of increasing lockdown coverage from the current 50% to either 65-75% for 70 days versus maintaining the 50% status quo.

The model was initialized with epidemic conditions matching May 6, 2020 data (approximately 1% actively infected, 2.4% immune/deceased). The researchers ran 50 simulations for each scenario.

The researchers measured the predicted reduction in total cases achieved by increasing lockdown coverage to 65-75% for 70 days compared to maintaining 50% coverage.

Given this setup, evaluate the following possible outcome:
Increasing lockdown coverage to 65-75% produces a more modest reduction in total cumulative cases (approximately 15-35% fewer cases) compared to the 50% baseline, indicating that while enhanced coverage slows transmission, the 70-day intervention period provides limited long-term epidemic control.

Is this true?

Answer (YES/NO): NO